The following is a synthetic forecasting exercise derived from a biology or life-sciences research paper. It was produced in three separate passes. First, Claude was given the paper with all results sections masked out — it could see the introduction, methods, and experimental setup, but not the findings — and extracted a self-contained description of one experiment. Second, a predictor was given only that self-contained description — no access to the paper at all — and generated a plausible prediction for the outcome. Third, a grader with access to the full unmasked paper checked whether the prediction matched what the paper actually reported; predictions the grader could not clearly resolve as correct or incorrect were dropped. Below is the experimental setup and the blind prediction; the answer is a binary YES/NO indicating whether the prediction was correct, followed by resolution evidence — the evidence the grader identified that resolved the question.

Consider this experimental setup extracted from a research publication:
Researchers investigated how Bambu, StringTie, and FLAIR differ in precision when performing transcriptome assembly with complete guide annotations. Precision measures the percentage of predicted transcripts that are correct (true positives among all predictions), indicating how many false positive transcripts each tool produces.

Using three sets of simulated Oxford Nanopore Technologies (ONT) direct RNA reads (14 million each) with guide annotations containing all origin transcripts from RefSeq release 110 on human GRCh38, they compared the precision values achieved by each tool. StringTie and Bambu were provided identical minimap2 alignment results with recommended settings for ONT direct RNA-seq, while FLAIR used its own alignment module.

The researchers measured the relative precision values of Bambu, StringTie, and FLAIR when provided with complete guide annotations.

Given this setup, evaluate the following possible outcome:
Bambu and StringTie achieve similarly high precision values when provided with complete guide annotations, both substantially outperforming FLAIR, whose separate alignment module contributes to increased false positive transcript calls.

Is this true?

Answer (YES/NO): NO